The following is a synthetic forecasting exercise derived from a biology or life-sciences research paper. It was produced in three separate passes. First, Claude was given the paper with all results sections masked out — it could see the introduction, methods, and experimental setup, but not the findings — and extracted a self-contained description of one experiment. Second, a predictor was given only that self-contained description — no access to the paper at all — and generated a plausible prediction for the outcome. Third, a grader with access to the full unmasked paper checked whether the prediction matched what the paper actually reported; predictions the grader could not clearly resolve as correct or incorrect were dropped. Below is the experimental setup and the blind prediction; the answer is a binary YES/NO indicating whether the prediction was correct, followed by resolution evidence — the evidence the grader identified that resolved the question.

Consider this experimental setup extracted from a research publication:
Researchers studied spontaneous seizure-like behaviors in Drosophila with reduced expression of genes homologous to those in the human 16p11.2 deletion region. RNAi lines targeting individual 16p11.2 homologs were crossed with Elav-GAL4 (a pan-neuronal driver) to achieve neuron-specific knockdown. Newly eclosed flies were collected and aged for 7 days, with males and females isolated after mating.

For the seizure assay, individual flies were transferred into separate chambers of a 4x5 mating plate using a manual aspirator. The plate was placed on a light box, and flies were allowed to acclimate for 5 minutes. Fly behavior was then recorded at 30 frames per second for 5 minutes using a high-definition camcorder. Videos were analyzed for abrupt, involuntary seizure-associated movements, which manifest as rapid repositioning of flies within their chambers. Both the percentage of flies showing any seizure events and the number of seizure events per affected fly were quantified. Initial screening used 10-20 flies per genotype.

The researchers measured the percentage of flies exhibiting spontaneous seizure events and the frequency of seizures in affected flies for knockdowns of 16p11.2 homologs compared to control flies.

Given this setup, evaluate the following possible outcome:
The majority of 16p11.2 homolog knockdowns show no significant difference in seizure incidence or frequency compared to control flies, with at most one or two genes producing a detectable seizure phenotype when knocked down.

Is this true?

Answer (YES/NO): NO